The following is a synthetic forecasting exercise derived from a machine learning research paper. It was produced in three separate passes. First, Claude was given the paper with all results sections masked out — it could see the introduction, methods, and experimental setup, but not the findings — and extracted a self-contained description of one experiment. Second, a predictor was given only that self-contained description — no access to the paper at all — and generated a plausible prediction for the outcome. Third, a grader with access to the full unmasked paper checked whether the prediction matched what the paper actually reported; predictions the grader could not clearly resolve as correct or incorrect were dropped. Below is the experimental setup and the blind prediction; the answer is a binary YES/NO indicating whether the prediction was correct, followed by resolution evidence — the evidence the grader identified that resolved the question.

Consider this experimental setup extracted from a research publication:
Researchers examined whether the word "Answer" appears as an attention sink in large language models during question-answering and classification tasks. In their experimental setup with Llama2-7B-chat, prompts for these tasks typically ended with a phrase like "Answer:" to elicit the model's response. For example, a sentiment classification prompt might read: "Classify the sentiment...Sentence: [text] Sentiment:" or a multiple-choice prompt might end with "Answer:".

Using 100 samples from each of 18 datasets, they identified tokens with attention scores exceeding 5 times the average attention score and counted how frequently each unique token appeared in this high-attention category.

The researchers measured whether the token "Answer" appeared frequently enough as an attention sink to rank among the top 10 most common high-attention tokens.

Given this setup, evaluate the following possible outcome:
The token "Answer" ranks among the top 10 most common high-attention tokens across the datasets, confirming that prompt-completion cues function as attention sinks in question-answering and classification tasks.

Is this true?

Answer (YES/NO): YES